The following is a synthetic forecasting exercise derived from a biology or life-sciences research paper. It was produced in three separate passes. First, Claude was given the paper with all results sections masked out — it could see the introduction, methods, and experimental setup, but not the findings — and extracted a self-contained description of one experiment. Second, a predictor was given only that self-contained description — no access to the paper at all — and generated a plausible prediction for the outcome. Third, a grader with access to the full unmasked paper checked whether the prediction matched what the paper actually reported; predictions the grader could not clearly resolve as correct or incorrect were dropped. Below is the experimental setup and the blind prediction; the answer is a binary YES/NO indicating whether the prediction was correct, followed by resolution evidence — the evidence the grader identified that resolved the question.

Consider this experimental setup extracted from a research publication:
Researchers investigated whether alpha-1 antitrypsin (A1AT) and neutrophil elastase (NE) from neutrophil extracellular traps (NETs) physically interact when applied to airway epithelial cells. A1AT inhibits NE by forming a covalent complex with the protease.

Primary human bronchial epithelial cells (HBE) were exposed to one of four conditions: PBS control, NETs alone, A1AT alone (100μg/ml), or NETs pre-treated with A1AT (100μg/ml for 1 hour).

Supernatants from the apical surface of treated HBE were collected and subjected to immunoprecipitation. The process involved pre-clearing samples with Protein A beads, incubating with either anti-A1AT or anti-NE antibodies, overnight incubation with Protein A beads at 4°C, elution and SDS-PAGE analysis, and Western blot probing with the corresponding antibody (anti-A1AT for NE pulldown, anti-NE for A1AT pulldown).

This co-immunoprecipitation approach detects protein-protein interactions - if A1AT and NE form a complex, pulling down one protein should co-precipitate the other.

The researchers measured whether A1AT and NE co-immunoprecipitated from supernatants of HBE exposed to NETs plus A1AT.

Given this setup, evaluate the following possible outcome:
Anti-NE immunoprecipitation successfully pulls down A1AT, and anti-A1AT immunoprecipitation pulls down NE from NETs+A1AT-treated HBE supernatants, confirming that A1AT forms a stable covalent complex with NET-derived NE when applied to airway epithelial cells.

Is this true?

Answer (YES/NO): YES